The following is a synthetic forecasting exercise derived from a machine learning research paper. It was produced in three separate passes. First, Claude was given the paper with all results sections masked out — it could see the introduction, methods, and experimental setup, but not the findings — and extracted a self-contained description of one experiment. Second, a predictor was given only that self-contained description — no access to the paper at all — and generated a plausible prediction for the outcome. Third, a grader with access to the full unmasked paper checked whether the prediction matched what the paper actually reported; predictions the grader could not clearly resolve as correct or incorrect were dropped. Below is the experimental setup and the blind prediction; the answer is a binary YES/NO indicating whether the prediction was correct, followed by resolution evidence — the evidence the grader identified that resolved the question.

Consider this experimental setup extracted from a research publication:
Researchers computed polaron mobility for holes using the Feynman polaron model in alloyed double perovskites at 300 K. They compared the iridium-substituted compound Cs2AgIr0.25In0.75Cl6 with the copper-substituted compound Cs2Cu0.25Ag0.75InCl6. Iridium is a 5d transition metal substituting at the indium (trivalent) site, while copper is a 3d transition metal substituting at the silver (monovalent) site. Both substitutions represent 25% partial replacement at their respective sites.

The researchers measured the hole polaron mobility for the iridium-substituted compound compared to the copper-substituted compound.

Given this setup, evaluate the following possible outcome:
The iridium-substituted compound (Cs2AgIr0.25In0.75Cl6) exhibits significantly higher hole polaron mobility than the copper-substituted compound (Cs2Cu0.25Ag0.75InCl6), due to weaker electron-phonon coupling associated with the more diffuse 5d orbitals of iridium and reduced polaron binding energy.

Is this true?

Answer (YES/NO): YES